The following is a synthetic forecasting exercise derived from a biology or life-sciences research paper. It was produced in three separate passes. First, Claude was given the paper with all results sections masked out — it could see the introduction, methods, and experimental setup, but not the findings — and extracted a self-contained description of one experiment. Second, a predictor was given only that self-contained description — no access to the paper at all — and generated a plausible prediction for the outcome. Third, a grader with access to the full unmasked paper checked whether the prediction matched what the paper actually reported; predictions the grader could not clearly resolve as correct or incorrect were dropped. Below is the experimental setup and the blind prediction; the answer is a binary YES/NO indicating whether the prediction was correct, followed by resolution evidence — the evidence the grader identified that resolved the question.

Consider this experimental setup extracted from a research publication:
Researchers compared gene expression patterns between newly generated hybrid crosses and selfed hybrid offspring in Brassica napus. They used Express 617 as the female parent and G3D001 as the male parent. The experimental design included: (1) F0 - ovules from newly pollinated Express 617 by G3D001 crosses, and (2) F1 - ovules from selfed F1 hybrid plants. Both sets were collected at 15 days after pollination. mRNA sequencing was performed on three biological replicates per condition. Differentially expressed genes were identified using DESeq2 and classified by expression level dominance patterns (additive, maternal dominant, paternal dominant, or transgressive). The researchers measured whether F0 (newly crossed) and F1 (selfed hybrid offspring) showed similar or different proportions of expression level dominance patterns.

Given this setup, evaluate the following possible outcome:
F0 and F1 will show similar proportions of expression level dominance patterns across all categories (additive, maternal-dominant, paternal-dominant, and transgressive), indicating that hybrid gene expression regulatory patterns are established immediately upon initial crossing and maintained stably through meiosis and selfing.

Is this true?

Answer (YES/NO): NO